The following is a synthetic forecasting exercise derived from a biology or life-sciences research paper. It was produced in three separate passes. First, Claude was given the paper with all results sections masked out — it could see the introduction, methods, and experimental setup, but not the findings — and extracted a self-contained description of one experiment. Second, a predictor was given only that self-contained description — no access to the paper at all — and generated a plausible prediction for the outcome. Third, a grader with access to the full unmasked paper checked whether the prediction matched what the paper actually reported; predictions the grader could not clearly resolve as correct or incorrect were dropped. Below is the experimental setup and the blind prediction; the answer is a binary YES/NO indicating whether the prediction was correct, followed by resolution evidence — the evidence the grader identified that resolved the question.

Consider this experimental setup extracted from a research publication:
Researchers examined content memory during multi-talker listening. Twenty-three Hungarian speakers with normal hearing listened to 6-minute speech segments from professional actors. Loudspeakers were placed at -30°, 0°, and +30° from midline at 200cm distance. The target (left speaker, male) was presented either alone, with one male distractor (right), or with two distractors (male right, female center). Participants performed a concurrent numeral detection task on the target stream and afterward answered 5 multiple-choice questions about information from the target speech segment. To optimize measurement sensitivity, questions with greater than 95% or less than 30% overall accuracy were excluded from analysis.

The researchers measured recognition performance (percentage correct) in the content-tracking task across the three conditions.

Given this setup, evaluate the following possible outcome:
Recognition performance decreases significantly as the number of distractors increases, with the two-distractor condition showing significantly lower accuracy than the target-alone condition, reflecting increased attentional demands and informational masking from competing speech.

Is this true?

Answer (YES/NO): NO